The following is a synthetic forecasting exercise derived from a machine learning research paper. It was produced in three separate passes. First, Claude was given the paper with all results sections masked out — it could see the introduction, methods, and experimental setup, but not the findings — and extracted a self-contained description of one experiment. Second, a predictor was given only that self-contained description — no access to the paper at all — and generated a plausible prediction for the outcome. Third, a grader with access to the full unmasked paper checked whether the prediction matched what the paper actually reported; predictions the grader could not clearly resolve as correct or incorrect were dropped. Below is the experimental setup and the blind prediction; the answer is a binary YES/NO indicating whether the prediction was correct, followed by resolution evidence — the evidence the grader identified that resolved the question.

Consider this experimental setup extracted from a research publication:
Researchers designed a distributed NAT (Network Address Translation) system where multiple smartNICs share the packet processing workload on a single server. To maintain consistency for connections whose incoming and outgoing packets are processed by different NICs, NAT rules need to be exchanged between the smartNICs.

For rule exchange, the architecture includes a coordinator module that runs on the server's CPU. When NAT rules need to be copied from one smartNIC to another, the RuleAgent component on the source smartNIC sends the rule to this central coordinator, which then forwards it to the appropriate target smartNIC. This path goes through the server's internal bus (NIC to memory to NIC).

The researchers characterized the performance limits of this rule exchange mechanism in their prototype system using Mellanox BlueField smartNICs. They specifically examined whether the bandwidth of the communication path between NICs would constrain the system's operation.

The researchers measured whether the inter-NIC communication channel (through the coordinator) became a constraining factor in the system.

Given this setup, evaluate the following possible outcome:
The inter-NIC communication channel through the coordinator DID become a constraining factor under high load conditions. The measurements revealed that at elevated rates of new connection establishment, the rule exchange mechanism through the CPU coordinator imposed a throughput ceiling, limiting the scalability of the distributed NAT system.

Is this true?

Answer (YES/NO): YES